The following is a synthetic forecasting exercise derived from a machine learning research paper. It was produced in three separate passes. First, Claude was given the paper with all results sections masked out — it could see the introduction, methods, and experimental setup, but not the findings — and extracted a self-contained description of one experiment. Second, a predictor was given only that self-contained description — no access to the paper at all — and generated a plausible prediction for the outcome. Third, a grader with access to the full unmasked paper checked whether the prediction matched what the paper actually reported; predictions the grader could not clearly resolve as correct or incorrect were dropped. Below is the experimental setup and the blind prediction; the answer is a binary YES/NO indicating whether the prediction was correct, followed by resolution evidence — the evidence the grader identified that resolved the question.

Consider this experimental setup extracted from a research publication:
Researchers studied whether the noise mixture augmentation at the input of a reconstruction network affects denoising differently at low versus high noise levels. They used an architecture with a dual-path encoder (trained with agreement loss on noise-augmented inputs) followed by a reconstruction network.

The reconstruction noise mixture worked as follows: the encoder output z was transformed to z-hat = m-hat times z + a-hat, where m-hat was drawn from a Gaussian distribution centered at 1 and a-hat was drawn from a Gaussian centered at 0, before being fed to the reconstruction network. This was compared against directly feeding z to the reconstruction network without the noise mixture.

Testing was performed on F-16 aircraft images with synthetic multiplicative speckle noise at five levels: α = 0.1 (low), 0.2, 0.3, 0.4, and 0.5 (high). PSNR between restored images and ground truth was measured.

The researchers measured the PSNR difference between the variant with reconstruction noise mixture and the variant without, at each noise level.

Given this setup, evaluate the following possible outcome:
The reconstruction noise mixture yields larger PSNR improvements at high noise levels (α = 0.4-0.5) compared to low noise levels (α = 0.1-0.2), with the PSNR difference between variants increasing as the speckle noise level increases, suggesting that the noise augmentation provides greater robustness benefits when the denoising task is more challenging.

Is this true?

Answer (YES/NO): NO